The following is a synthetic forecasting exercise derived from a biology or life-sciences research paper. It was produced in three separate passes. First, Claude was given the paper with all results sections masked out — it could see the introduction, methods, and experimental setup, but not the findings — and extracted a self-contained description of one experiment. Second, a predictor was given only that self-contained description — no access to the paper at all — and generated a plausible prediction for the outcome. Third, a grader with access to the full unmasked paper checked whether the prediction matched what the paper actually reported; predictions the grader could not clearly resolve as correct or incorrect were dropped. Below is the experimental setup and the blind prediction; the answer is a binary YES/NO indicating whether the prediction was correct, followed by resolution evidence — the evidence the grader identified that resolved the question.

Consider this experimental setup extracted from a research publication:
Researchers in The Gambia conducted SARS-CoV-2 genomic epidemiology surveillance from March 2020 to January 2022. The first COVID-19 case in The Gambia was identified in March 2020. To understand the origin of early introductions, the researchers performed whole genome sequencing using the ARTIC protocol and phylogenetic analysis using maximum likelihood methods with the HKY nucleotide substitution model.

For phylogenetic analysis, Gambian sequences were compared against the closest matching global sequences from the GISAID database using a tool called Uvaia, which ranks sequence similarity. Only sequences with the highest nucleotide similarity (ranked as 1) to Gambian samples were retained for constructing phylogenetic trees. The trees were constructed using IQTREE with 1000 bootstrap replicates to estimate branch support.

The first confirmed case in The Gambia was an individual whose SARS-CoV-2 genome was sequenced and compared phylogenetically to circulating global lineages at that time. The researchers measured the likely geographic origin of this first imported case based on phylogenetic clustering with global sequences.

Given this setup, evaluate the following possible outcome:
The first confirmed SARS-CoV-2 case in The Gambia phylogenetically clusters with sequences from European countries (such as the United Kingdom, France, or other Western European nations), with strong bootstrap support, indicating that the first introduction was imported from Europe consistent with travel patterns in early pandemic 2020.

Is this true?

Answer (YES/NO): YES